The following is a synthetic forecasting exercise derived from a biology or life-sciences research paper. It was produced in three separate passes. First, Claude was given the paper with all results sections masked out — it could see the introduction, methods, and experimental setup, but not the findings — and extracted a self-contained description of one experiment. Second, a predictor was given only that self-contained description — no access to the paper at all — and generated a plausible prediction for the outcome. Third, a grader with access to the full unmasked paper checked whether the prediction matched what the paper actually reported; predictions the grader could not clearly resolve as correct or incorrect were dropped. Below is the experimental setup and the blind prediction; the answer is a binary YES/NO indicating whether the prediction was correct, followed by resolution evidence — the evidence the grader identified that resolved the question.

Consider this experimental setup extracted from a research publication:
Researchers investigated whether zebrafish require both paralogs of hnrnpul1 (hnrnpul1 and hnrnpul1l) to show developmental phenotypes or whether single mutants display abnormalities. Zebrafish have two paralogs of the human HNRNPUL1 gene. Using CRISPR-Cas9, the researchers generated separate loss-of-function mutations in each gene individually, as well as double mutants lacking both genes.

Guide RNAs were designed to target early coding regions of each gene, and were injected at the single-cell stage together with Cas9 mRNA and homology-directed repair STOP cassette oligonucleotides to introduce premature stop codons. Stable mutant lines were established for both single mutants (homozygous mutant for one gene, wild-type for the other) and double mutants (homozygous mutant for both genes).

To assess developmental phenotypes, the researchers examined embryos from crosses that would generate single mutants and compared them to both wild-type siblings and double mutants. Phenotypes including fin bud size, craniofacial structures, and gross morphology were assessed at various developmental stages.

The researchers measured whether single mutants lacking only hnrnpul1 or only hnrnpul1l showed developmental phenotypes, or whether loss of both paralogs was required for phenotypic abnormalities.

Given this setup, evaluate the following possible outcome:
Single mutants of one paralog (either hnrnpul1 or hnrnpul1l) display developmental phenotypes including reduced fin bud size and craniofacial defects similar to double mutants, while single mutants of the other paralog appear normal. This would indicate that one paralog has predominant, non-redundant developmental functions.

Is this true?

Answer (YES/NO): NO